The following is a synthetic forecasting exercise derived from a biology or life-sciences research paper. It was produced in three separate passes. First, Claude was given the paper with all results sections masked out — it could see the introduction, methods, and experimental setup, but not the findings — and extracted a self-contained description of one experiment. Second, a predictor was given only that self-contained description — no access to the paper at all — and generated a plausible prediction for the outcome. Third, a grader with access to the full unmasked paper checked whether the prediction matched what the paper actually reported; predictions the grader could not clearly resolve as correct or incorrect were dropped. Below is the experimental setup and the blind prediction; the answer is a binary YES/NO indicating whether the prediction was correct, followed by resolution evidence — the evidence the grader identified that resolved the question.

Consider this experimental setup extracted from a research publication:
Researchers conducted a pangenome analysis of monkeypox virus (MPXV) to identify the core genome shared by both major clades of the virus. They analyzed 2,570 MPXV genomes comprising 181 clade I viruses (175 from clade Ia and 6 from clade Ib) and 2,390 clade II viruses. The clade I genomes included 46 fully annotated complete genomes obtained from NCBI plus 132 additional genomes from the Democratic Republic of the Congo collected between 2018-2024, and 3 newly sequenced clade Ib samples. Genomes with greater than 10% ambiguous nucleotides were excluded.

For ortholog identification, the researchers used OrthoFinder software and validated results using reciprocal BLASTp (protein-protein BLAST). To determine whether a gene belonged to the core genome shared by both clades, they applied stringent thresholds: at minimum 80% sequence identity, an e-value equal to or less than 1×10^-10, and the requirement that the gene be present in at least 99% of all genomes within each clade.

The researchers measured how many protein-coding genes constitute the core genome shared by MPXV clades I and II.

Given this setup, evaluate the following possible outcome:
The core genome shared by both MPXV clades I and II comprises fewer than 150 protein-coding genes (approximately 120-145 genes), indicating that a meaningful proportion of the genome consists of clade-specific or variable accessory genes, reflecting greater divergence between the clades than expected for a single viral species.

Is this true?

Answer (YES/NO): NO